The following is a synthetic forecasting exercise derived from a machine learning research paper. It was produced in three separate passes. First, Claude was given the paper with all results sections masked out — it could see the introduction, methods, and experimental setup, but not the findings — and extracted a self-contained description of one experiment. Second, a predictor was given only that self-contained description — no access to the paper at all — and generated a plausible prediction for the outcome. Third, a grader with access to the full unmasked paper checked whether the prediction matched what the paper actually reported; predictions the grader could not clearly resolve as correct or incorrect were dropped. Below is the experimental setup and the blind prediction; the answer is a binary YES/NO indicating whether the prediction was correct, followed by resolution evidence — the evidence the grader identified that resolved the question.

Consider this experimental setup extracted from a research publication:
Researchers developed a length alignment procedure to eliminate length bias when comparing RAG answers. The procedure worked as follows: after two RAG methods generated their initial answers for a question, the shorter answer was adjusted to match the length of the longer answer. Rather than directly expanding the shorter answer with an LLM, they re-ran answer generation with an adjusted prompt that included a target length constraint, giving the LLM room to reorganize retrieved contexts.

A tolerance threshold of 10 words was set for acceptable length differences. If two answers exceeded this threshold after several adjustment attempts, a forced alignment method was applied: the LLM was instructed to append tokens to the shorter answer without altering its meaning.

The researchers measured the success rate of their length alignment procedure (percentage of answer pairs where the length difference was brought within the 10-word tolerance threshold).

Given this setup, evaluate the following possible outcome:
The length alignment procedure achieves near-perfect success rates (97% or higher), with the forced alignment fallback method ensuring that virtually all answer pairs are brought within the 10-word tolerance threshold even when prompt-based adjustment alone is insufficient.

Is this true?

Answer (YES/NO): NO